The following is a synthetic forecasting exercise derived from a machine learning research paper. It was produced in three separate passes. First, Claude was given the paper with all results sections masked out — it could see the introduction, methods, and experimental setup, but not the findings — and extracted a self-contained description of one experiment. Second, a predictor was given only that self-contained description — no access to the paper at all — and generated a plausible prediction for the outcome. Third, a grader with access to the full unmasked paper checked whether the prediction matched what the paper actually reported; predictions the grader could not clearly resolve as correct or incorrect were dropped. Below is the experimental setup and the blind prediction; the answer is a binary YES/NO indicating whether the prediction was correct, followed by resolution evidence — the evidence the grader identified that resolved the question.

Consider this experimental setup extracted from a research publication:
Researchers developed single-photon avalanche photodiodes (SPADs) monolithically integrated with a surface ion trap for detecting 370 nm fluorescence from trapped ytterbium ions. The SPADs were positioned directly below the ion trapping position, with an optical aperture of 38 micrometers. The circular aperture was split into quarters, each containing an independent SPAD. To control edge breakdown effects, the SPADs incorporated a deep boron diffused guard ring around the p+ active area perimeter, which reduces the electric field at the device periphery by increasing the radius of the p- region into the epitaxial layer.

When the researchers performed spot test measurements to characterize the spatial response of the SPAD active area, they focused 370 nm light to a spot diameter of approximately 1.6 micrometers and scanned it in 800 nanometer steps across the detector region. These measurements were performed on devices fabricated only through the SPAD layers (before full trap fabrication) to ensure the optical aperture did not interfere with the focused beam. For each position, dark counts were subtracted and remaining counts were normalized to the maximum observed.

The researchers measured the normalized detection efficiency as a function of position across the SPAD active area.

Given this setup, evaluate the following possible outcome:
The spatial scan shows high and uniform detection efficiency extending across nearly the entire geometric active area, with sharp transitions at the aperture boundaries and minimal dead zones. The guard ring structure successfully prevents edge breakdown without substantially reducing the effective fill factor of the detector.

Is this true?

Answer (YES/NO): NO